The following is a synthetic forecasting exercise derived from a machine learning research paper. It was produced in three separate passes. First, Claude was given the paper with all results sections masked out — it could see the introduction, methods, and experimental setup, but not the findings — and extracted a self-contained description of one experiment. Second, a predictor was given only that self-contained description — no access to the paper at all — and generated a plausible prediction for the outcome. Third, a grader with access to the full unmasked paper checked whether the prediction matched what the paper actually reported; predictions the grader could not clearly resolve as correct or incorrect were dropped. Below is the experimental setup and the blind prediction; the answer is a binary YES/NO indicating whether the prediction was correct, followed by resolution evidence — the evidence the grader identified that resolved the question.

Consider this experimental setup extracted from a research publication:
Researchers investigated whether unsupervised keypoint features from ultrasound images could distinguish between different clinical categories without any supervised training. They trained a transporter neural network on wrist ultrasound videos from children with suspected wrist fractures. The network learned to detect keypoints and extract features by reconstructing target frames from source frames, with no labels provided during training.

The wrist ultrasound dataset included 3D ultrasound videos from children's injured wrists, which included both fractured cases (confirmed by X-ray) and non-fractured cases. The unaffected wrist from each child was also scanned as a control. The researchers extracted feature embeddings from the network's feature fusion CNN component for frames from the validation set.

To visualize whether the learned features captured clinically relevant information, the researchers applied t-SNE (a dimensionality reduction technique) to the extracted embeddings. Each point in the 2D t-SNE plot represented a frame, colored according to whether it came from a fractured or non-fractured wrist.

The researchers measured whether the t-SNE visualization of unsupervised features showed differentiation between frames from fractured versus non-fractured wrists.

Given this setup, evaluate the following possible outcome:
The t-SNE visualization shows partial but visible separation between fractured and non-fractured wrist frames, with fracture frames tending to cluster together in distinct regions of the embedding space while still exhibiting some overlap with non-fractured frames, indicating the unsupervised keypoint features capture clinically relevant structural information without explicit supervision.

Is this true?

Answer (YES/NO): YES